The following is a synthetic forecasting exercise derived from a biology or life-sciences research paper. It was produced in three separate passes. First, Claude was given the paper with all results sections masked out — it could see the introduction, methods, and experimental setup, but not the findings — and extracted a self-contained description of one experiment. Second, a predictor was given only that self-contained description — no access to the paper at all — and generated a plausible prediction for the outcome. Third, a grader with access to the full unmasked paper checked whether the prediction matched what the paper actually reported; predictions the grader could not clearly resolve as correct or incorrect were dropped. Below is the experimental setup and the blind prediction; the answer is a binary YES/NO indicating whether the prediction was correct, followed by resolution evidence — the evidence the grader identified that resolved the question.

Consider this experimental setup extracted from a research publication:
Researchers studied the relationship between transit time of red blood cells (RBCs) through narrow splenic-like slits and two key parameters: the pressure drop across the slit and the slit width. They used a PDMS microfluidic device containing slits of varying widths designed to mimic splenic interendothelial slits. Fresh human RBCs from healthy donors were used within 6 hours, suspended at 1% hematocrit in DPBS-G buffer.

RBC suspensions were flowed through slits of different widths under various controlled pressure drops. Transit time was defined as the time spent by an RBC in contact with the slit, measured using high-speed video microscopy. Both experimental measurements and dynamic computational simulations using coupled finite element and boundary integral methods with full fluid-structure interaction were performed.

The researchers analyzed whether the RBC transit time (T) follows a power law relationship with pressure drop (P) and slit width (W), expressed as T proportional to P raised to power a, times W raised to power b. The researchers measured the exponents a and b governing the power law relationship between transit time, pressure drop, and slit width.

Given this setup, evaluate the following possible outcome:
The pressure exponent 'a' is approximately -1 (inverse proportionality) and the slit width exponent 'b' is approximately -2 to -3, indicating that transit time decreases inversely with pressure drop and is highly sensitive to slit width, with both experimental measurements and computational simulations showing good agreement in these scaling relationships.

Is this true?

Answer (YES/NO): YES